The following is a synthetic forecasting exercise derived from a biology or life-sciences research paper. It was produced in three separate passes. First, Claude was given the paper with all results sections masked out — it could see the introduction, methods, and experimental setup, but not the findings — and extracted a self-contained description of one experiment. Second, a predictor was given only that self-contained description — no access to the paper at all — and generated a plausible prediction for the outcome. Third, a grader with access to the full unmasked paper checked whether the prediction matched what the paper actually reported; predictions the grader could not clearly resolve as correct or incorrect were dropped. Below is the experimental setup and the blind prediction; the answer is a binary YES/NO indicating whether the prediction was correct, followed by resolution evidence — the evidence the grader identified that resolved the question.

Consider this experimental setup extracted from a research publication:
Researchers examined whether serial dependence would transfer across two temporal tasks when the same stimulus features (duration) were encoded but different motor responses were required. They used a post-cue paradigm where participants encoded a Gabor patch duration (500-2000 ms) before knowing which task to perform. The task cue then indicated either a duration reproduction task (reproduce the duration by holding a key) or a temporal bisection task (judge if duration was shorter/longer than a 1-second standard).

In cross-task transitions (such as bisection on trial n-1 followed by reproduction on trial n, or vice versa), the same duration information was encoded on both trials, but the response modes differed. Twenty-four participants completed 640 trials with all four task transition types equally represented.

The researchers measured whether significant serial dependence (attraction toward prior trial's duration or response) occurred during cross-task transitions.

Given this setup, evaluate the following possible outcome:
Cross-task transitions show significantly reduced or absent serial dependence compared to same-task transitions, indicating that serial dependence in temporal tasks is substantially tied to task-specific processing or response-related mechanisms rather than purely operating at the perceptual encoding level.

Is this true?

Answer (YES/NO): YES